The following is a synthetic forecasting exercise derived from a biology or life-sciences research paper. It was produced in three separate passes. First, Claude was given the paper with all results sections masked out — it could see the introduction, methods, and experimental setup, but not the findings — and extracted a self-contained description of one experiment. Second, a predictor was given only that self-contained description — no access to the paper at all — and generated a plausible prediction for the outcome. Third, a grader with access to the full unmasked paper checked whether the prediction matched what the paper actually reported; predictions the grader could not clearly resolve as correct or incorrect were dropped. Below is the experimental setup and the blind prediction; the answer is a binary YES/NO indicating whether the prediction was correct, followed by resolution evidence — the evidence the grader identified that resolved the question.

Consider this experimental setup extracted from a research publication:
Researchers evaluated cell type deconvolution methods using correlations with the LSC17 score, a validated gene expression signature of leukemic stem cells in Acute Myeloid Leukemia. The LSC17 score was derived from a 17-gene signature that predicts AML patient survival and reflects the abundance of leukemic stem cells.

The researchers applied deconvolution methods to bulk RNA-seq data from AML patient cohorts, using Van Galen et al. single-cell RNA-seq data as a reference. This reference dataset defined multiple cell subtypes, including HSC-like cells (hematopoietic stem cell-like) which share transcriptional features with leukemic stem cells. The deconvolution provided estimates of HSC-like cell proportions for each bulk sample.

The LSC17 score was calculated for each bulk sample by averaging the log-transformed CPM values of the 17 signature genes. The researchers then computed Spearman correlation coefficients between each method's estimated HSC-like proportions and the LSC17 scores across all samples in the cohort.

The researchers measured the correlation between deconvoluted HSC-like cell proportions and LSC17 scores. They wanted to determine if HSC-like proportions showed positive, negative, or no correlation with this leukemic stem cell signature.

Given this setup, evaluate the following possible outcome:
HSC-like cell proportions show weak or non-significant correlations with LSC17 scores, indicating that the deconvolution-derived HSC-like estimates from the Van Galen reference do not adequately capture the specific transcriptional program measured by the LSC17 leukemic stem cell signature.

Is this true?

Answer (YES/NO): NO